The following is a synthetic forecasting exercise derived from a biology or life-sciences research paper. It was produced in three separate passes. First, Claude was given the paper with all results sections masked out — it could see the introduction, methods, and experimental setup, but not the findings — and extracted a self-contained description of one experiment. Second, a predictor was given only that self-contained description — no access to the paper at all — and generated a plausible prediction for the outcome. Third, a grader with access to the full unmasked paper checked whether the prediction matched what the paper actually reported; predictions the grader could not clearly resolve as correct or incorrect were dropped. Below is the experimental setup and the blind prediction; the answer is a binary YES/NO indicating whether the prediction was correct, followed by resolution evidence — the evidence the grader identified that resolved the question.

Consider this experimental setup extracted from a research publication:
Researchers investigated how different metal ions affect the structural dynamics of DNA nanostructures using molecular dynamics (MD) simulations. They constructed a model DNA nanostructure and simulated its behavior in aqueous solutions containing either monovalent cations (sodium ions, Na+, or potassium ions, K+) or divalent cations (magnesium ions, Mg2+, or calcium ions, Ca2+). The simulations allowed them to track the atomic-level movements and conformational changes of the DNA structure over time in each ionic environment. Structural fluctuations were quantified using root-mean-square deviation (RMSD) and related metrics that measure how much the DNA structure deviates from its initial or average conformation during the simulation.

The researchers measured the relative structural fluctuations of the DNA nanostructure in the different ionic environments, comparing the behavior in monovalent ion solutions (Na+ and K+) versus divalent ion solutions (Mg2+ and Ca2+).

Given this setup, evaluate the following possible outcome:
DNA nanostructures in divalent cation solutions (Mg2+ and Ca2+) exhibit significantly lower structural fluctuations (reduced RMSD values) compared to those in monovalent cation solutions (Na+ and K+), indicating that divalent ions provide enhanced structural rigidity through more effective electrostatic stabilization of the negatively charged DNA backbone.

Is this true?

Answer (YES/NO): YES